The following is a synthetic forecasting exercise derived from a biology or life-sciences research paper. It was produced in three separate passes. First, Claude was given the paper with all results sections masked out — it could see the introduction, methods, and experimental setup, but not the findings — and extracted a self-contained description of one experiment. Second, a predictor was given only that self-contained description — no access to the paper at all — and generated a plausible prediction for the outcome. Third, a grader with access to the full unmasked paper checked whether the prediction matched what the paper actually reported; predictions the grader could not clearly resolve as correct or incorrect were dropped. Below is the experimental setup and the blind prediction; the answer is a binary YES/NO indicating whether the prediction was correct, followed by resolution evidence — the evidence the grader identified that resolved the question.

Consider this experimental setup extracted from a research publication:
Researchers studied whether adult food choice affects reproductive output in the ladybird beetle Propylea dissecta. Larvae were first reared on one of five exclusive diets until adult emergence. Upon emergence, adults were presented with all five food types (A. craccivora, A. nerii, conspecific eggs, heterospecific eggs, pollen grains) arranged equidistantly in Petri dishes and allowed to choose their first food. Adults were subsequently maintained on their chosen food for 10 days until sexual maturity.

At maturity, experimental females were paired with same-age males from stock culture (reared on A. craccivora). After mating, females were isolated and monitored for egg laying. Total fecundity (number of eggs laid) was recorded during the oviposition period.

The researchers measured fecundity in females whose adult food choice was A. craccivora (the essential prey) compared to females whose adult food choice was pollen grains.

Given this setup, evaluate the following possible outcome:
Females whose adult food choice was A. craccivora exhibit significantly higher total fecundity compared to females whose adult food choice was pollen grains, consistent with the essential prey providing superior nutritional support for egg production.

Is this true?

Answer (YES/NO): NO